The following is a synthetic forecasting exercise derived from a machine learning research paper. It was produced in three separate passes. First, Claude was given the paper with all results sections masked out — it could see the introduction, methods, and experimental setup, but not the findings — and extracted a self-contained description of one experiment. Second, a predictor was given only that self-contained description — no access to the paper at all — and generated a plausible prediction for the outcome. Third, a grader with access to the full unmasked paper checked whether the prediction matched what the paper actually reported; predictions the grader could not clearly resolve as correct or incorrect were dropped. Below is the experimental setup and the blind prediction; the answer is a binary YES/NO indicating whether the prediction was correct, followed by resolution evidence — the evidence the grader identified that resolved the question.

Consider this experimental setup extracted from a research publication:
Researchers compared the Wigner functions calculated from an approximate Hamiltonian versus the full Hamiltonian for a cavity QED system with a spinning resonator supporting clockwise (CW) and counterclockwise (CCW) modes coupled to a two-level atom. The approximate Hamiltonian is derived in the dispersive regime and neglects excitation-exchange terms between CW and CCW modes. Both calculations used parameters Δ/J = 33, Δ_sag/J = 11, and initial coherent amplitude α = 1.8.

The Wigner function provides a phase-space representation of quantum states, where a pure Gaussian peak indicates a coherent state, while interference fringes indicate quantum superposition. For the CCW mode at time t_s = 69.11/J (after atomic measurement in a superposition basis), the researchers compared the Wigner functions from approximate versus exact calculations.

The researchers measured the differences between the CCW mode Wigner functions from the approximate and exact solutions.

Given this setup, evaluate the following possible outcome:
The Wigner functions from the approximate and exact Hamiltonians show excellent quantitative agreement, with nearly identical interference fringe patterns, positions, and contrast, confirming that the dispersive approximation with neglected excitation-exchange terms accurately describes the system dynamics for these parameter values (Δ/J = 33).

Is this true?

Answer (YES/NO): NO